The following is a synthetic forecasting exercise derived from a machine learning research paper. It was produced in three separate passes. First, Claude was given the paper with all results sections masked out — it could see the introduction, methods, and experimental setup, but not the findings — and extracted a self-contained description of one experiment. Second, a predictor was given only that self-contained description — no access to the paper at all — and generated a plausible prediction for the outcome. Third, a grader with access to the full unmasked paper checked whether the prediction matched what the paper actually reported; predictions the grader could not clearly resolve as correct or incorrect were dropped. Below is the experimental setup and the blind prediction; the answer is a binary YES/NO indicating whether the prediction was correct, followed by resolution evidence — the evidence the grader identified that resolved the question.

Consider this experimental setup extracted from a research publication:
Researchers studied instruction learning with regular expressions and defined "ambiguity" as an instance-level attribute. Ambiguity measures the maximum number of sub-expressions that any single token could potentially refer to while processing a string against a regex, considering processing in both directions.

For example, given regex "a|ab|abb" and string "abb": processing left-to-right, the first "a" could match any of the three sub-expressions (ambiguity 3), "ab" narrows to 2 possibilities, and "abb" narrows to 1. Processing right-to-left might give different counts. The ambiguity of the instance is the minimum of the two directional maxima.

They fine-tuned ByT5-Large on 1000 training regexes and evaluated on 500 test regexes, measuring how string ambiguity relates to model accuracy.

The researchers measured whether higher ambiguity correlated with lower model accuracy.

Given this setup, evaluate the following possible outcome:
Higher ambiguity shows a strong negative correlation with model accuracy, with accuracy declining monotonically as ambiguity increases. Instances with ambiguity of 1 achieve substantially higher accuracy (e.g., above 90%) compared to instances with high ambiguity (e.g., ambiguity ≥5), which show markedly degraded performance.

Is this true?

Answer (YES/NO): NO